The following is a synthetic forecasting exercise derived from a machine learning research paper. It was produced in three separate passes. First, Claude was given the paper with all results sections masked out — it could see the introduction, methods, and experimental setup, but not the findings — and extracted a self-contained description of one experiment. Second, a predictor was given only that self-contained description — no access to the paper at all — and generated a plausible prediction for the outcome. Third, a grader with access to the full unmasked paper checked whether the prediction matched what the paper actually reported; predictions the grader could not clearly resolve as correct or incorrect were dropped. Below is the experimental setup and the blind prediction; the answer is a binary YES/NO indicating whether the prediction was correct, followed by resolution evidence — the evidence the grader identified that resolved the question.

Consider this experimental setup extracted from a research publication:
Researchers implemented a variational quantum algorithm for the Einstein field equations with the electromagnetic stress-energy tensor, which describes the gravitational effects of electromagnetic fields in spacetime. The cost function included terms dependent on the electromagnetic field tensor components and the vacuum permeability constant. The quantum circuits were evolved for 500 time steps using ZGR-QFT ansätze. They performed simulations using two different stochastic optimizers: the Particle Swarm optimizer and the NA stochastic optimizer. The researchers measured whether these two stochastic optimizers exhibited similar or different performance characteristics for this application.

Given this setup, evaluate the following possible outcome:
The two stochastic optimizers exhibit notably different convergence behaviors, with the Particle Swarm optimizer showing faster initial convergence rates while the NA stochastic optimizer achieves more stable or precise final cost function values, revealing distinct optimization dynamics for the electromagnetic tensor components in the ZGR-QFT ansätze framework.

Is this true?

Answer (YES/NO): NO